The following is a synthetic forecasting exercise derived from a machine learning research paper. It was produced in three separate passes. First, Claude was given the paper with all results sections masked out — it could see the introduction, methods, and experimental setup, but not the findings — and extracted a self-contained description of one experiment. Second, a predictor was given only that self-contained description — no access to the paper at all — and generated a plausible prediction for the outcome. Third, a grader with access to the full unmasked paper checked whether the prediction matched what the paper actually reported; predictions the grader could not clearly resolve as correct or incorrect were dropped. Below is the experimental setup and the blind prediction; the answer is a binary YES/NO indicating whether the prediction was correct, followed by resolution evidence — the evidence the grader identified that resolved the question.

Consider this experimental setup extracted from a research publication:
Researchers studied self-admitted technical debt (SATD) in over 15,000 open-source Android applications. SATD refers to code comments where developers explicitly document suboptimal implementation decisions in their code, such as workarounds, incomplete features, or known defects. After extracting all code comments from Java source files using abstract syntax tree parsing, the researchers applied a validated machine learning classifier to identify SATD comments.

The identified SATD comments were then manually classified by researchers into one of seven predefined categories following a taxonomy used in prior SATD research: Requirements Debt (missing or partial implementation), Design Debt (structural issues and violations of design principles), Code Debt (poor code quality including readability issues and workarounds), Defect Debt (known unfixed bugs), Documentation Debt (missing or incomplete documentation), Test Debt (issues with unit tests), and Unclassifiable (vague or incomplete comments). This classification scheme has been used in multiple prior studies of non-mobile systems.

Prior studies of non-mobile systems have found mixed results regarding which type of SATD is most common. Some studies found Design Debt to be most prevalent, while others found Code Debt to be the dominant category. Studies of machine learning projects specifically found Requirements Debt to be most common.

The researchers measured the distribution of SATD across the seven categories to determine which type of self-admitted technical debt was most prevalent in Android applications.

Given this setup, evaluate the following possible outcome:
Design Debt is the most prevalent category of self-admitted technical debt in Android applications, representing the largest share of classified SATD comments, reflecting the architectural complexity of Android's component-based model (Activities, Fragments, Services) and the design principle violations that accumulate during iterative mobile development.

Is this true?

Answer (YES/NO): NO